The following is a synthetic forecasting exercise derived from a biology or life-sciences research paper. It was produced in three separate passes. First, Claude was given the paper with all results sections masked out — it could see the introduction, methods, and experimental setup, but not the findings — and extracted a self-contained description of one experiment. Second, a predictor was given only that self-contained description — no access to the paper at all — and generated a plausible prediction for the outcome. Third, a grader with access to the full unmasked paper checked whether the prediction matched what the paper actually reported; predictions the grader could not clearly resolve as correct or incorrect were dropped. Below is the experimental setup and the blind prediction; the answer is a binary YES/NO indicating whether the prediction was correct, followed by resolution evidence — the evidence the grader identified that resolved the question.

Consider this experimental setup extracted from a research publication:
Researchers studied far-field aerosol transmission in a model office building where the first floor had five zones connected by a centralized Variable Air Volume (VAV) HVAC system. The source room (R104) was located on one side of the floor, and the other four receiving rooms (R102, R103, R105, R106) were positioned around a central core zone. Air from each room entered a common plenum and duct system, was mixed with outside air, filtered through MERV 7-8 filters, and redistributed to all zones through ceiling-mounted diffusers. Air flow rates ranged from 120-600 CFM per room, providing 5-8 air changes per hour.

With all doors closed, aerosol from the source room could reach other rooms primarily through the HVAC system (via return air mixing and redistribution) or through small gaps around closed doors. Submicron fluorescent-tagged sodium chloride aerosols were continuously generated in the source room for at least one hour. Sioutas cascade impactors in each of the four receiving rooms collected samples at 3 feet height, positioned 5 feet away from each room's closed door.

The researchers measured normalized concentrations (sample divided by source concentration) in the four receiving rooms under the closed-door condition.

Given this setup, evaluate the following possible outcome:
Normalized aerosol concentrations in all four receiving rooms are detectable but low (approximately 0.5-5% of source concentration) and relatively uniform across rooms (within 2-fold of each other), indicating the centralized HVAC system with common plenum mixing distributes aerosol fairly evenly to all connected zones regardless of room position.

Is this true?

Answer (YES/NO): NO